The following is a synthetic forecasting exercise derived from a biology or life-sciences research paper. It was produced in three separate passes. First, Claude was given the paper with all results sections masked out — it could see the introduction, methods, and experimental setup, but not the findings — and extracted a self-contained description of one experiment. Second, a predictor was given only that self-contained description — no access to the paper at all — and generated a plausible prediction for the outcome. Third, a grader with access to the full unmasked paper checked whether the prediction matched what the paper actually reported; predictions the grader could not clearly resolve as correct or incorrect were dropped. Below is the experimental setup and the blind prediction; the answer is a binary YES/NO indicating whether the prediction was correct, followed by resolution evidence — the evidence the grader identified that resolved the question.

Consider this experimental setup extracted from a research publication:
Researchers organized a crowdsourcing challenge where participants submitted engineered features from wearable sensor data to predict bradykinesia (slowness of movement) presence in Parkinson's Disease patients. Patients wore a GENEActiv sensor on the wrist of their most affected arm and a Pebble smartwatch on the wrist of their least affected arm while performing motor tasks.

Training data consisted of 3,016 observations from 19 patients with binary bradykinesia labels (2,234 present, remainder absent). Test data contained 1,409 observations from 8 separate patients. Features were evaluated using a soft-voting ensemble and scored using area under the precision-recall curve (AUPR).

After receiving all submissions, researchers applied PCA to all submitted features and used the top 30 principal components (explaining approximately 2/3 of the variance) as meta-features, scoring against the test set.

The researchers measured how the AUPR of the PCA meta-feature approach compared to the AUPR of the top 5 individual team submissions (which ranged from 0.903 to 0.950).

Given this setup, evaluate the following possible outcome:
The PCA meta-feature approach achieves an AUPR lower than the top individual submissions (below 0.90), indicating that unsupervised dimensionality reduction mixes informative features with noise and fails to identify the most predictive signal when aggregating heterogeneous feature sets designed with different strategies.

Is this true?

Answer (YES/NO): NO